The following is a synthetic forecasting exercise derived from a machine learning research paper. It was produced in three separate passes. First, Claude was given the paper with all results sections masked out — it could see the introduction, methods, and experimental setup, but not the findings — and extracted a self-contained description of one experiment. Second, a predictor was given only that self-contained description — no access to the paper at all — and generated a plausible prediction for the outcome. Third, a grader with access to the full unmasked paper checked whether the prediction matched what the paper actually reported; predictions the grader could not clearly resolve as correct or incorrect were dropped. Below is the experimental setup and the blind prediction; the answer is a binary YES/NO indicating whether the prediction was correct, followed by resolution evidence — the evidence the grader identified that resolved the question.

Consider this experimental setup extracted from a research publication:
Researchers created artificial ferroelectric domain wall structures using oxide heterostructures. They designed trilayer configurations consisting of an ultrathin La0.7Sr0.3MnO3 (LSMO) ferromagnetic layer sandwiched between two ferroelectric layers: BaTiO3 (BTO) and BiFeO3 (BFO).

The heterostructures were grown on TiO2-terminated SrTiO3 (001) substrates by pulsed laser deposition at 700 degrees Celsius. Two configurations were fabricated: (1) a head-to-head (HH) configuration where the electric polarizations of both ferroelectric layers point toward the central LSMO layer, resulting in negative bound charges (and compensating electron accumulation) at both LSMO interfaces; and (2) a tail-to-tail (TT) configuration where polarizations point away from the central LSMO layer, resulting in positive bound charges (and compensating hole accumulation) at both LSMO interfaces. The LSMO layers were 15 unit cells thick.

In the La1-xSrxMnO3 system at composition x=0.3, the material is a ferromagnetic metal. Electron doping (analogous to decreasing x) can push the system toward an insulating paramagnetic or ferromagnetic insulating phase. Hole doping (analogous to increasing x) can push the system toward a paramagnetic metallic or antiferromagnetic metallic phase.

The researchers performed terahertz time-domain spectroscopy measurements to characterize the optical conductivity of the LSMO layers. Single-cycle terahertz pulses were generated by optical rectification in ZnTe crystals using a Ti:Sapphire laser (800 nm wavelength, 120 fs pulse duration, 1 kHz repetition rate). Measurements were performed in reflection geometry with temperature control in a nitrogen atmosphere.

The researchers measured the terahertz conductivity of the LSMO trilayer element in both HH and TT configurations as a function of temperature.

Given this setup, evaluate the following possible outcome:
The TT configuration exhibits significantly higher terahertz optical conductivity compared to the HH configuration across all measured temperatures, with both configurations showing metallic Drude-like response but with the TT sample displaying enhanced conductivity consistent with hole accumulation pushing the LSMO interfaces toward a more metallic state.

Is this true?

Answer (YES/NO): NO